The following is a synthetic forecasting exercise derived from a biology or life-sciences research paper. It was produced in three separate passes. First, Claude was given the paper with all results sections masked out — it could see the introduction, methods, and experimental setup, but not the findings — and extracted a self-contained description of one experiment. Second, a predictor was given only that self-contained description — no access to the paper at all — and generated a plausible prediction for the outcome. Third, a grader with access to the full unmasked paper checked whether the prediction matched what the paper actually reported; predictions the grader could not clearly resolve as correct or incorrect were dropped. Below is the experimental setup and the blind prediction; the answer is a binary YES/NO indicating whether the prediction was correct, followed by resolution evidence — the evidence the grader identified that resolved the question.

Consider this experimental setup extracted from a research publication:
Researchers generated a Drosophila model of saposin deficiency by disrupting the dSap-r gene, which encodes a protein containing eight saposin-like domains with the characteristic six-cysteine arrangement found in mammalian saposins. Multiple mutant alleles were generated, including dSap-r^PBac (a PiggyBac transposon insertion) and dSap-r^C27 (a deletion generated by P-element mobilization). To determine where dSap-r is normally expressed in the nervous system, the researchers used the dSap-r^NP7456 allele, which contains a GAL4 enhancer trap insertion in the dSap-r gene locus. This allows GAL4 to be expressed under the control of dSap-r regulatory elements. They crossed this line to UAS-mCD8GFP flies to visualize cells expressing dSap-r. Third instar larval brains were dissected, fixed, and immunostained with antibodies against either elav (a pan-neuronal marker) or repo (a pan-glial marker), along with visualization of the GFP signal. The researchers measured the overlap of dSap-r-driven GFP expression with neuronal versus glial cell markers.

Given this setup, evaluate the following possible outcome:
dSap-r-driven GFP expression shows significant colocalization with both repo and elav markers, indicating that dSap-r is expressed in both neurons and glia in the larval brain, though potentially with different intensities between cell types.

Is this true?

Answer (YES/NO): NO